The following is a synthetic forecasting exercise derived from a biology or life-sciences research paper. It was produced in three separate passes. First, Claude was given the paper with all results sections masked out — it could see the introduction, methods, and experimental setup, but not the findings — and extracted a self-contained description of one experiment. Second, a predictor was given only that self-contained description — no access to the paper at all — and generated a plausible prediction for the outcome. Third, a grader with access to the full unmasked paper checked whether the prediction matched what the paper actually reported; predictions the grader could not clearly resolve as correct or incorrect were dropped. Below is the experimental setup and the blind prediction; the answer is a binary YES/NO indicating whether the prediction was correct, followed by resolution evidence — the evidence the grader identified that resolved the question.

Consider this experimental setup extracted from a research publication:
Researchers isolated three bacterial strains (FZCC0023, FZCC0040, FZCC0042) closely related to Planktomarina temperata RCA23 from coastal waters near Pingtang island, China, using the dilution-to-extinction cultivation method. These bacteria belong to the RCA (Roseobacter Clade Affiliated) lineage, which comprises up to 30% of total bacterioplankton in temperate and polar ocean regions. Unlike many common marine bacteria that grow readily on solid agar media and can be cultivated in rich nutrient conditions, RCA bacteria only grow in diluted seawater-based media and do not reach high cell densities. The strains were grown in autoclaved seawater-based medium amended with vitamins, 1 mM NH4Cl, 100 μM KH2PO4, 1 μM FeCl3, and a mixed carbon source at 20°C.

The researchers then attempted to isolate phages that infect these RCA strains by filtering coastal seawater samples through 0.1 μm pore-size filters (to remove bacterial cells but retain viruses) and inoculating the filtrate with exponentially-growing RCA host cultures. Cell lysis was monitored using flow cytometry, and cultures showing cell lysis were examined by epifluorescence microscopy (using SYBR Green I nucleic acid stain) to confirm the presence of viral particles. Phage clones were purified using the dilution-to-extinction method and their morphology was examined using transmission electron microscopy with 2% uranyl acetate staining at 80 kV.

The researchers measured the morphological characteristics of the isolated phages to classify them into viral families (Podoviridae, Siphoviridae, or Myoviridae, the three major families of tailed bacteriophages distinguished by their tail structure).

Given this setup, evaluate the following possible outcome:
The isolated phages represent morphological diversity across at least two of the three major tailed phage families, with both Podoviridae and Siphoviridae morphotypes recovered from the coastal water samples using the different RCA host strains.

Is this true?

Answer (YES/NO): NO